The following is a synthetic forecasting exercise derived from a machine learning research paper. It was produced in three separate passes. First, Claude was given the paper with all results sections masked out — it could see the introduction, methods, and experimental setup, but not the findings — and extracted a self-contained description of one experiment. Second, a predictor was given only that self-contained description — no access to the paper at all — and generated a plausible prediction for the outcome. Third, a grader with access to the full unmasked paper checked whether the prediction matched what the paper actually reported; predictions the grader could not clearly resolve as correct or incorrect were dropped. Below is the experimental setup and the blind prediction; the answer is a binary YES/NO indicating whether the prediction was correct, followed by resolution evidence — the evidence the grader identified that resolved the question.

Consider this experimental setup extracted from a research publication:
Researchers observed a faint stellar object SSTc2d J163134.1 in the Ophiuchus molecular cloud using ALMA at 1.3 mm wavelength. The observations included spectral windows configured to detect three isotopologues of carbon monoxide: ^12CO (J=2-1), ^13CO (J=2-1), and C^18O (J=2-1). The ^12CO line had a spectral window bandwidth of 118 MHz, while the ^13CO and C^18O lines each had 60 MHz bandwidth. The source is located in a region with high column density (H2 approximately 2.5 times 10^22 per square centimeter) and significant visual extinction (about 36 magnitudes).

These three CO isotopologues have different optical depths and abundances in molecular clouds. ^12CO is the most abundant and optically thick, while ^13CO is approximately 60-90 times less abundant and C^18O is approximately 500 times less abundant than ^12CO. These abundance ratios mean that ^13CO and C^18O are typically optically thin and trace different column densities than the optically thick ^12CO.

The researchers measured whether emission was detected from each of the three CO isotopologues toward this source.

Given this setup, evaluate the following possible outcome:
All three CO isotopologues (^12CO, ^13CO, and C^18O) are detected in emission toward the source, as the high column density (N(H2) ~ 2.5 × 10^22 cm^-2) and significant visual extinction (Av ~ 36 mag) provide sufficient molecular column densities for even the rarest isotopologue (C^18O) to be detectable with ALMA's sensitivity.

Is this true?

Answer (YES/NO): NO